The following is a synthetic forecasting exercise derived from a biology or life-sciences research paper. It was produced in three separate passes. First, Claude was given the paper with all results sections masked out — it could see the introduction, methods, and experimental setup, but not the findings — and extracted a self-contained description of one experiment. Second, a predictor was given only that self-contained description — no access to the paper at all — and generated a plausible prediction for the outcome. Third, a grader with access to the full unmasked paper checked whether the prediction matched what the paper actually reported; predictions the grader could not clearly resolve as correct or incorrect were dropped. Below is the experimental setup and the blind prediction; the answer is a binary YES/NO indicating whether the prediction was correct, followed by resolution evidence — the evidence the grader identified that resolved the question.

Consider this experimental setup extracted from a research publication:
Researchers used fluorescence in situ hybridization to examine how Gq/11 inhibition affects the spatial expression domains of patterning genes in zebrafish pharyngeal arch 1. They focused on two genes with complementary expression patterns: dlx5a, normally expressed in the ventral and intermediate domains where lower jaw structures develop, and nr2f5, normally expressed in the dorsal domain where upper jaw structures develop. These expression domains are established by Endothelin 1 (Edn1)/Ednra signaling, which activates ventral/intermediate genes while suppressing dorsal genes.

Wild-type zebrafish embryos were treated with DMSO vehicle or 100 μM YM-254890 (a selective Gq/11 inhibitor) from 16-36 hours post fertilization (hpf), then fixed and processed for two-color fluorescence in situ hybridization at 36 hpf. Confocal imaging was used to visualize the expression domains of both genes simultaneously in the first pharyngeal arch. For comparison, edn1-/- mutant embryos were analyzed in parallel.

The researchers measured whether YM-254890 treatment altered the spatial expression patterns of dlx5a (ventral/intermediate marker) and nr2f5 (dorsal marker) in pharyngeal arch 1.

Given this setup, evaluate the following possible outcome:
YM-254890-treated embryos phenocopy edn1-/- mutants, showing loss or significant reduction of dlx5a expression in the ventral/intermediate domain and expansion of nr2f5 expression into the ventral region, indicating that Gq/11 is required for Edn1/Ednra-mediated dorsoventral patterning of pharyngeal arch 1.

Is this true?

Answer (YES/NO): NO